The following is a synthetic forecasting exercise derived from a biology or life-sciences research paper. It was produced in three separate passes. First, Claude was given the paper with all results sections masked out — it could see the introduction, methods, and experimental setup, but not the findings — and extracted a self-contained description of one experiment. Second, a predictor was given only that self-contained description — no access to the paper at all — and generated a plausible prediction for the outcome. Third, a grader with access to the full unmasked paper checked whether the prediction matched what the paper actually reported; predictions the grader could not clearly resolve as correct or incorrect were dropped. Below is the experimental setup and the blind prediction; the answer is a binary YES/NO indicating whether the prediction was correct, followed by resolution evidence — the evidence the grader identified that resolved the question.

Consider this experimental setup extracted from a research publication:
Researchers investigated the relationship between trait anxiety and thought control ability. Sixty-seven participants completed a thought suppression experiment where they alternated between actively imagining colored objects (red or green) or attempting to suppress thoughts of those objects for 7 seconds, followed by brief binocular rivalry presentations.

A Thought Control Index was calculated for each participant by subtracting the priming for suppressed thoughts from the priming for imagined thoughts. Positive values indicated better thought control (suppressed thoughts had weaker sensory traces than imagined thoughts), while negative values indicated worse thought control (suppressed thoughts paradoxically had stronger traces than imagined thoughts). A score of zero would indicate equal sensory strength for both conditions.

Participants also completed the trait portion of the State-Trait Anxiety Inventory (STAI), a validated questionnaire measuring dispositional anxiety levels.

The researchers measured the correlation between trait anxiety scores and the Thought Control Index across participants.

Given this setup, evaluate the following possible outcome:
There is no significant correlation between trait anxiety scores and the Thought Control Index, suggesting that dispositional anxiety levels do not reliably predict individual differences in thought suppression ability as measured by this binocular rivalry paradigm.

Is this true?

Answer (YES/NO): NO